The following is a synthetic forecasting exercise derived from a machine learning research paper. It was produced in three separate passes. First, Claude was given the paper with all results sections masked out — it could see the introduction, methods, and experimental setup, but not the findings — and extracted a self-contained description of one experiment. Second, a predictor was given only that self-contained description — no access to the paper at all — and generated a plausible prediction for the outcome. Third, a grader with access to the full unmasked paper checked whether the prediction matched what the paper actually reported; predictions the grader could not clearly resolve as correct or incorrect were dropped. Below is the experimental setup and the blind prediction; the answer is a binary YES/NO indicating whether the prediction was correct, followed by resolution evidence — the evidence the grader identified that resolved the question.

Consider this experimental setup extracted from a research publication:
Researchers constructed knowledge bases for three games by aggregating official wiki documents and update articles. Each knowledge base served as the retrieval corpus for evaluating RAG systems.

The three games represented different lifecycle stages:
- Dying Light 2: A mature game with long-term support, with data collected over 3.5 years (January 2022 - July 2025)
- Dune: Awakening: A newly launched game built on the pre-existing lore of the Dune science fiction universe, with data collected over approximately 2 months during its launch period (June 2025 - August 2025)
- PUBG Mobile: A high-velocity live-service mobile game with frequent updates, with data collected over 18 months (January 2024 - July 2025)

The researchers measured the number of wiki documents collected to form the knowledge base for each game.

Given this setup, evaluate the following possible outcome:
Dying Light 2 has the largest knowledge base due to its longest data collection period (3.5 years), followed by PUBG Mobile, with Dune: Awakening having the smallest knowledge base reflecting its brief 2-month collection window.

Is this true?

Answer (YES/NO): NO